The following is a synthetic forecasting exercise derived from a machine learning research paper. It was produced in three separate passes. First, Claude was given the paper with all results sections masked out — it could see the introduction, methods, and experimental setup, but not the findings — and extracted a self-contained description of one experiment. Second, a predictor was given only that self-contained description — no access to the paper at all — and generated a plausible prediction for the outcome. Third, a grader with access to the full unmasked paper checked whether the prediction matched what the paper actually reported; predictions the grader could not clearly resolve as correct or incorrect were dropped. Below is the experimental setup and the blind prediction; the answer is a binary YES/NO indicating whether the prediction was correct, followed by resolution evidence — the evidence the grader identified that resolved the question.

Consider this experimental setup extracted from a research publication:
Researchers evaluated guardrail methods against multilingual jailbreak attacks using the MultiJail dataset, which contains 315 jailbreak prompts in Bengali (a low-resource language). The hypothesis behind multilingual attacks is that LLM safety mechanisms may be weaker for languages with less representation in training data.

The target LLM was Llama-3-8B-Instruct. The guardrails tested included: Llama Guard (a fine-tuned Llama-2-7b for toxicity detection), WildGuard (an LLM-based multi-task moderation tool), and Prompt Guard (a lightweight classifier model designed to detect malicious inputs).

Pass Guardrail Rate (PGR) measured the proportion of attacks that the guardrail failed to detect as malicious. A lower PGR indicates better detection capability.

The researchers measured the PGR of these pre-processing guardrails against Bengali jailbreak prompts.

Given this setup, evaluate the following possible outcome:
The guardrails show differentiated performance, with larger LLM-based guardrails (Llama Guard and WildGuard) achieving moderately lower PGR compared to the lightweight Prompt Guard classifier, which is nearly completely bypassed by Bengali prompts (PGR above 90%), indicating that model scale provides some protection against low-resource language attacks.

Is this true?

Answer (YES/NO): NO